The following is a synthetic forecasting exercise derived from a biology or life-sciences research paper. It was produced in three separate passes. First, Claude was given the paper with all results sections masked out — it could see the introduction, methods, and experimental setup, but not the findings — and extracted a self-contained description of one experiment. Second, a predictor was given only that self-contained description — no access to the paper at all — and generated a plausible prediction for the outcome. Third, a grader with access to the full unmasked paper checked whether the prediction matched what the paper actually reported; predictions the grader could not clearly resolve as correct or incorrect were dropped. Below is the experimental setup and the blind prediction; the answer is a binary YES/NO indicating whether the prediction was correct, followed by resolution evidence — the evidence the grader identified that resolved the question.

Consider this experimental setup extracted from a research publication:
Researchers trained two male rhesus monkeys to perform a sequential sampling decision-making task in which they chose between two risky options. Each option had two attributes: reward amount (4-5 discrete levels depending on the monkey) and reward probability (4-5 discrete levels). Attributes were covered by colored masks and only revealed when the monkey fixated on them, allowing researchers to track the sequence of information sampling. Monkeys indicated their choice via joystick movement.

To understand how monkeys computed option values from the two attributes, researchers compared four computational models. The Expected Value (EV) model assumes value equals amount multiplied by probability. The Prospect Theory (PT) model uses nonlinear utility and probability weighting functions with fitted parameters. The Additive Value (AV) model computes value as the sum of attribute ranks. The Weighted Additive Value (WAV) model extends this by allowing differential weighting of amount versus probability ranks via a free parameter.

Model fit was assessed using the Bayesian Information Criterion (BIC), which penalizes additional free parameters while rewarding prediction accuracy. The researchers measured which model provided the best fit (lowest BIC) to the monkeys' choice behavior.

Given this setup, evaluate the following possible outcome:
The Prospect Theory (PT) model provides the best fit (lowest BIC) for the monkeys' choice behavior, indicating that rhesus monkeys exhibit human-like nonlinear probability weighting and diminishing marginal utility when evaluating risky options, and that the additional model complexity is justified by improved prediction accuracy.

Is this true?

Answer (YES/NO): NO